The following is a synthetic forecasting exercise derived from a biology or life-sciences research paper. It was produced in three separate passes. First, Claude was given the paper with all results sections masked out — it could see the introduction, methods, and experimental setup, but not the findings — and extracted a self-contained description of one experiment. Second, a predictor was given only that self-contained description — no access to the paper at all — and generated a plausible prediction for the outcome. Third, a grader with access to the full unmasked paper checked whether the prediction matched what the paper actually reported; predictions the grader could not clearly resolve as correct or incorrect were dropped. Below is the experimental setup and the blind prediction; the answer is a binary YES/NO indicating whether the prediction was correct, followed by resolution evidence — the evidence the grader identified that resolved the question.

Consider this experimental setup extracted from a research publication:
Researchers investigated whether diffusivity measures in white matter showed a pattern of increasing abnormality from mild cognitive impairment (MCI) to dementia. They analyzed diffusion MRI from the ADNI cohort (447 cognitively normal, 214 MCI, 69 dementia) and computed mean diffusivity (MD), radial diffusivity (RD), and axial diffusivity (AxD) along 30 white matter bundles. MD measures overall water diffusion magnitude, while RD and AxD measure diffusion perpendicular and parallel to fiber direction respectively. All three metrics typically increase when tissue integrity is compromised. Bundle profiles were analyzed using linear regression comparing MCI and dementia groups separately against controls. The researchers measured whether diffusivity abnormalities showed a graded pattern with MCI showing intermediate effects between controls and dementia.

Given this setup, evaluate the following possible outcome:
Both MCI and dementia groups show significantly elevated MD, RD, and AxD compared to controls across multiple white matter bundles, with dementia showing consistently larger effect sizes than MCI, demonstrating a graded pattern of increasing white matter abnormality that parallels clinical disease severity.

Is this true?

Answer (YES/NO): YES